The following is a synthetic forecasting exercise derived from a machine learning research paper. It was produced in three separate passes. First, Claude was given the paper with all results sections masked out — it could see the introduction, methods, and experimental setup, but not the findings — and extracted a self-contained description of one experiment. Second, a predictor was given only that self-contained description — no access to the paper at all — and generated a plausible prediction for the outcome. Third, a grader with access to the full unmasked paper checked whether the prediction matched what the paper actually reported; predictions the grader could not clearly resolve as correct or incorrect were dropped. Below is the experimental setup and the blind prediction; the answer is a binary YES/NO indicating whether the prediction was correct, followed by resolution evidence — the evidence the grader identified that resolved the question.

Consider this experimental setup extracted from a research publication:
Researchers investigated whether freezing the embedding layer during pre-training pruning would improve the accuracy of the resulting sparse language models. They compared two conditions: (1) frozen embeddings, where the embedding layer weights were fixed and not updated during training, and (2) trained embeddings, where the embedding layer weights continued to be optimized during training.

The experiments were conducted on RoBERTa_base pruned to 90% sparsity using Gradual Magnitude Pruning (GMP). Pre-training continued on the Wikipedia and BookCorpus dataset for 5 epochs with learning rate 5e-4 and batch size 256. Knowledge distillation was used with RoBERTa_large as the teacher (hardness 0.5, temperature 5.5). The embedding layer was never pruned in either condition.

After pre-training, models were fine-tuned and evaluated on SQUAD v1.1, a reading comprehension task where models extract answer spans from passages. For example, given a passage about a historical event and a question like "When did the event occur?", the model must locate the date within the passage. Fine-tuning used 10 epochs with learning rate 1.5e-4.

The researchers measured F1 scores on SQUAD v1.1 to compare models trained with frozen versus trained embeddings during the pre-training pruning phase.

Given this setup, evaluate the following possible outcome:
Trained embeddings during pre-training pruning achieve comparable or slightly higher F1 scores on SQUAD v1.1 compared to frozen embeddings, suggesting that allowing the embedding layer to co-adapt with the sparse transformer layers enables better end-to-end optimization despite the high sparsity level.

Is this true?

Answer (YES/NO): YES